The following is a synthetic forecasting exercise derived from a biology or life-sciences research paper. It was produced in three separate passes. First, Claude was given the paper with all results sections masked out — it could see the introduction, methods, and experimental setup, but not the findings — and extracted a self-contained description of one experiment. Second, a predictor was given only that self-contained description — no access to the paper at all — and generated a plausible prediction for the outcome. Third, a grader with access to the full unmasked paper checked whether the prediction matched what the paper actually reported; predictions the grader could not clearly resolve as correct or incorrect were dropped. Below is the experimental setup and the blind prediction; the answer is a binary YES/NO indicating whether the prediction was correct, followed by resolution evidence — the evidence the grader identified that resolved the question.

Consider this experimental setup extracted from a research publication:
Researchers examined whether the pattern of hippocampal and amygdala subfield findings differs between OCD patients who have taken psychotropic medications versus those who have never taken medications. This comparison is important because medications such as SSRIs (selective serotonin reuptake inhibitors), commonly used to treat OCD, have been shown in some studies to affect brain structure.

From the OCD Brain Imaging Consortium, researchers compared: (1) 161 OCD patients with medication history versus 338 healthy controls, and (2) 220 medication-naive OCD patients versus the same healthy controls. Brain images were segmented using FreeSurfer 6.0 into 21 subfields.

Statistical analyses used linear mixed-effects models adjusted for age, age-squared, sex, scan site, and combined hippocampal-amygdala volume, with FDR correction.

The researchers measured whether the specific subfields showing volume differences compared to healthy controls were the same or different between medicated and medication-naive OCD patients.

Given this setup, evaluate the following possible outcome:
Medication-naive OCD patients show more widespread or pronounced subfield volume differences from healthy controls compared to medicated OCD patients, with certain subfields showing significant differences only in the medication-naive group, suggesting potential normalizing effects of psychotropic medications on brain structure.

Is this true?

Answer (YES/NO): NO